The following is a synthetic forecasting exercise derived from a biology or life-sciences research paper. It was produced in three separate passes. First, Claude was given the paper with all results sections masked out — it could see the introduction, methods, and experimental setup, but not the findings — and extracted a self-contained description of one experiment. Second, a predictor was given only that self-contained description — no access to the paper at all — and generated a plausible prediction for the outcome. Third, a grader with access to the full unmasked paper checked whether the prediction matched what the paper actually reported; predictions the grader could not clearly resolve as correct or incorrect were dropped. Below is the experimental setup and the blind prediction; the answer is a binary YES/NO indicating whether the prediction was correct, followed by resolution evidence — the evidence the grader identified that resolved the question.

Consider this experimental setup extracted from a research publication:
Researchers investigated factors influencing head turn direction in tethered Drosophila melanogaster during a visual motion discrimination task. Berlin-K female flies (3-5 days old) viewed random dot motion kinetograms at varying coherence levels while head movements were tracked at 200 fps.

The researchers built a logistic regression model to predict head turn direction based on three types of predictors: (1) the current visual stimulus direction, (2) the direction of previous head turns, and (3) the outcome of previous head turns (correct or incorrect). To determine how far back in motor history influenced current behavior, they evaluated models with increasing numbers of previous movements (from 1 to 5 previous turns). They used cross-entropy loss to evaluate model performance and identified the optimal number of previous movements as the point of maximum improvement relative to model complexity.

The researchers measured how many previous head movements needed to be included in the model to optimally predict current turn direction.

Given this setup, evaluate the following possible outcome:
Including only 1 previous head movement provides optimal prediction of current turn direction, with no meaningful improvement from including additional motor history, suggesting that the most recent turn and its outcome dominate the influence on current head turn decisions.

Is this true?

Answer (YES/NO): NO